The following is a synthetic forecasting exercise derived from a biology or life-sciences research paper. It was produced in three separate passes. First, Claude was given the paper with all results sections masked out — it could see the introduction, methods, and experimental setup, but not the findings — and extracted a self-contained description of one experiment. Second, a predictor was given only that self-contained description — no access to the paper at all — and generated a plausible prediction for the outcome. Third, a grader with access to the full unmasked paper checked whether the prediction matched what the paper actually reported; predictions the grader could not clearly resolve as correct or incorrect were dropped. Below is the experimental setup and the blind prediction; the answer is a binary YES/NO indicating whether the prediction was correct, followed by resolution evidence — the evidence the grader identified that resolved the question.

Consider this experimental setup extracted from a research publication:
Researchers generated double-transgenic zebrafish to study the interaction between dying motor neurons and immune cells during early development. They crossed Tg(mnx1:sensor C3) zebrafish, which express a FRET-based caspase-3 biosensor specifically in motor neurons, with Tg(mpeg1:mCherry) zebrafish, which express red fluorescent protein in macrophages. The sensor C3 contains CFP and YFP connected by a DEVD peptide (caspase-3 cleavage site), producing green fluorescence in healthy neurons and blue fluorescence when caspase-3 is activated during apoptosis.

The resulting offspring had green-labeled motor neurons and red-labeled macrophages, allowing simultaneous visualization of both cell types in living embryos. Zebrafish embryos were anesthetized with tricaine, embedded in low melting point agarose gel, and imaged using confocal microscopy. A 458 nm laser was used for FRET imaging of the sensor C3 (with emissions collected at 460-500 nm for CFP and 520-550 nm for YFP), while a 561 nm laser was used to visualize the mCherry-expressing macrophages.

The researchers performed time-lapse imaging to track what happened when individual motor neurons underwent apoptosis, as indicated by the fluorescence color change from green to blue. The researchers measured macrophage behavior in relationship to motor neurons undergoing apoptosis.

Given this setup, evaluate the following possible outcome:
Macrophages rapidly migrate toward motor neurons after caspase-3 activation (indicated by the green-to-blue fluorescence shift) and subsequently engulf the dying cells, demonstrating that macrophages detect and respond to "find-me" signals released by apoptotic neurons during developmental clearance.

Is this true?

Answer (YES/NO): NO